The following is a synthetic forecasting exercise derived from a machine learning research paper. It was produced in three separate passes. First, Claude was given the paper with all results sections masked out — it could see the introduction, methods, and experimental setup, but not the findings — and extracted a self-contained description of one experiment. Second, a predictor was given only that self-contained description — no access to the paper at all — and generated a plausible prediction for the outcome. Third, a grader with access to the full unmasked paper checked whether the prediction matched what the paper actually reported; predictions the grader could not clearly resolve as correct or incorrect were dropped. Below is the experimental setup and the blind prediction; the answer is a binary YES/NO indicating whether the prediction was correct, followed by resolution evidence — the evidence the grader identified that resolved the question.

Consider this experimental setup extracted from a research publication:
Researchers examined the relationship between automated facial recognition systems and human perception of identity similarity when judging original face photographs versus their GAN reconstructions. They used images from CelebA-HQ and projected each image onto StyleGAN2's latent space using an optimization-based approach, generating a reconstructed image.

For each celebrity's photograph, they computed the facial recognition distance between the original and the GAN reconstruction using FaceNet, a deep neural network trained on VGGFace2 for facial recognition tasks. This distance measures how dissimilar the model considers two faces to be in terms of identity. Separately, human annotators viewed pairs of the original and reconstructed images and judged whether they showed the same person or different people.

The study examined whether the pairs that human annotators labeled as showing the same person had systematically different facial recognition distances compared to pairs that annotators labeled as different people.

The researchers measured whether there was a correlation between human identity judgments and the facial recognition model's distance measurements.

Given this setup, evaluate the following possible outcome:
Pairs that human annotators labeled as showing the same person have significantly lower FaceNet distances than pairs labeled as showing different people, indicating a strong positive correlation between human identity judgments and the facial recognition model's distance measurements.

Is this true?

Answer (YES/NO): YES